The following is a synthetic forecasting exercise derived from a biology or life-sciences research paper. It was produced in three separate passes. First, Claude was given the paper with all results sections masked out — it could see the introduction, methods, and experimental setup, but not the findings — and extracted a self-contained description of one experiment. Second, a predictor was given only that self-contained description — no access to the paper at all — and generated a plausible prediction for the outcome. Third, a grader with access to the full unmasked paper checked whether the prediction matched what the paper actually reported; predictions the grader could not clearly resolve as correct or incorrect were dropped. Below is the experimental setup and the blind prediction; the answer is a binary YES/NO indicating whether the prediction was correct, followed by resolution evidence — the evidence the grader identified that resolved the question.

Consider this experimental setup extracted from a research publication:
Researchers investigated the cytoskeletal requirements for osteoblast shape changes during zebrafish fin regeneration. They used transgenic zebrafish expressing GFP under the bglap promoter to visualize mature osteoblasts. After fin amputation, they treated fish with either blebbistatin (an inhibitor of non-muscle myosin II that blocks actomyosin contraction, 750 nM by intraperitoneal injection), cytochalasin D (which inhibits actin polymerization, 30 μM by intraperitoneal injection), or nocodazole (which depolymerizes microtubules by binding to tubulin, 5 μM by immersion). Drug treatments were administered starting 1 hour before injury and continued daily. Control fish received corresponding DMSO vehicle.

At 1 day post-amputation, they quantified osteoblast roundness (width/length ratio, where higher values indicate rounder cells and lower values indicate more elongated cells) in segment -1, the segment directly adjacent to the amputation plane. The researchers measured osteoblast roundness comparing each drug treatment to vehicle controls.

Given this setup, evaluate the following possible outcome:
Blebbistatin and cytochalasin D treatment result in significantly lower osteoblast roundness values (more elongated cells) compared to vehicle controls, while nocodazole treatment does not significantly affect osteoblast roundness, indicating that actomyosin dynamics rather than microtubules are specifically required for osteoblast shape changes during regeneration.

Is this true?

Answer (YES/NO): NO